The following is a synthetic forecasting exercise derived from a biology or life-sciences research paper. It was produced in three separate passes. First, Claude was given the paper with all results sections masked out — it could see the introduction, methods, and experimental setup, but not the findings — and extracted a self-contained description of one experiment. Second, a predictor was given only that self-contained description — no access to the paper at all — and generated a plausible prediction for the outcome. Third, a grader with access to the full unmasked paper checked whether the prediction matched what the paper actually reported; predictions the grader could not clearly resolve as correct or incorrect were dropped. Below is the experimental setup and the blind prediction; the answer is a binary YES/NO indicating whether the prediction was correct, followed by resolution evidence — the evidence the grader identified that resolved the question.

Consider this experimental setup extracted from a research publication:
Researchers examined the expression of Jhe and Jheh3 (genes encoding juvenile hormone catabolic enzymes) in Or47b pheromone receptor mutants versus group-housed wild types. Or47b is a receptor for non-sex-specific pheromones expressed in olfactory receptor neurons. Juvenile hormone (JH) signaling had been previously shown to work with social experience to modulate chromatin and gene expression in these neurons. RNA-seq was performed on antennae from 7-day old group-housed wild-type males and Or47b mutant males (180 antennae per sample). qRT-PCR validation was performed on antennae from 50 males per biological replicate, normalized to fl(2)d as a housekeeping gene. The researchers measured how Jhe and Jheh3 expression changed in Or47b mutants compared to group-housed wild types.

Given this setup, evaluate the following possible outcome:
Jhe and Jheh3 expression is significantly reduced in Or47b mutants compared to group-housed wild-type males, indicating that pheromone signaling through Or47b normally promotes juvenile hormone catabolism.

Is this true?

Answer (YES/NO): YES